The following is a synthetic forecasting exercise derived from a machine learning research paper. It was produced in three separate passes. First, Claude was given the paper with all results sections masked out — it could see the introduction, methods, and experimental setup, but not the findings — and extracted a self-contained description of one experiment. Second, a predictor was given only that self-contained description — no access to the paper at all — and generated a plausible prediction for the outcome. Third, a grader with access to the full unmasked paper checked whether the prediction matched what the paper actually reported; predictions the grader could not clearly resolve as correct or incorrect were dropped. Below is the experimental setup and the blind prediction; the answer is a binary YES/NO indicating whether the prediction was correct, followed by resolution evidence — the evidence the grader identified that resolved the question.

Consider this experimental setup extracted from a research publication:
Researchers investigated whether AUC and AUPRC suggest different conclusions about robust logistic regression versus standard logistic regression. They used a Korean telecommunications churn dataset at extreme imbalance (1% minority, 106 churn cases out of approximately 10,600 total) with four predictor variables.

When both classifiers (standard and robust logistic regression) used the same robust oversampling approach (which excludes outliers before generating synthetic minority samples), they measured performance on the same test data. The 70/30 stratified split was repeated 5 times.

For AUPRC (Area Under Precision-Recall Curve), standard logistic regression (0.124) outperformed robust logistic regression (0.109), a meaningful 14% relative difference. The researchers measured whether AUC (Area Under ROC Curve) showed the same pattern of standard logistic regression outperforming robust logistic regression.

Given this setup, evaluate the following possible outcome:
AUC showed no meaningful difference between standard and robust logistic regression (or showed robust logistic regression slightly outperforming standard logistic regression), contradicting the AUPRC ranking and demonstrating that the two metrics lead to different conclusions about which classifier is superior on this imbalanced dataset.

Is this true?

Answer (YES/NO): YES